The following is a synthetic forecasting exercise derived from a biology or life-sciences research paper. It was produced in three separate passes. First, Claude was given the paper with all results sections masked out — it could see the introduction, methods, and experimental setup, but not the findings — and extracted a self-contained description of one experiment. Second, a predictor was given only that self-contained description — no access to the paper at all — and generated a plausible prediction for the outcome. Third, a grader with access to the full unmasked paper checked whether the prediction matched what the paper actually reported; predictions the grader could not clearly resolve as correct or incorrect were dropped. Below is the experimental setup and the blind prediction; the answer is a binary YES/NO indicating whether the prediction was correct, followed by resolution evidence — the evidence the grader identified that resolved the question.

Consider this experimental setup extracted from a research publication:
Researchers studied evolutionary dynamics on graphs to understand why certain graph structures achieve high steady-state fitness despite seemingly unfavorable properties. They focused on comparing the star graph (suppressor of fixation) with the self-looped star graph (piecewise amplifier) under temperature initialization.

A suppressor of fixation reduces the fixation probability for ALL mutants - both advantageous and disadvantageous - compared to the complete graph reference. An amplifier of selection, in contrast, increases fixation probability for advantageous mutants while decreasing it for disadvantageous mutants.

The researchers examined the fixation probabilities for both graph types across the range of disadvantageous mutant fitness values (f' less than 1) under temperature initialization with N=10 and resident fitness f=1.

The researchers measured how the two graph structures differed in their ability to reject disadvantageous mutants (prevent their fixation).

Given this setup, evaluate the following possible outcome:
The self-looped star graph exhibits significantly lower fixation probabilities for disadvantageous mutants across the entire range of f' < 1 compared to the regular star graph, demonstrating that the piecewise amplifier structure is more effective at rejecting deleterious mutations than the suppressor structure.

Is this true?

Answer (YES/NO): NO